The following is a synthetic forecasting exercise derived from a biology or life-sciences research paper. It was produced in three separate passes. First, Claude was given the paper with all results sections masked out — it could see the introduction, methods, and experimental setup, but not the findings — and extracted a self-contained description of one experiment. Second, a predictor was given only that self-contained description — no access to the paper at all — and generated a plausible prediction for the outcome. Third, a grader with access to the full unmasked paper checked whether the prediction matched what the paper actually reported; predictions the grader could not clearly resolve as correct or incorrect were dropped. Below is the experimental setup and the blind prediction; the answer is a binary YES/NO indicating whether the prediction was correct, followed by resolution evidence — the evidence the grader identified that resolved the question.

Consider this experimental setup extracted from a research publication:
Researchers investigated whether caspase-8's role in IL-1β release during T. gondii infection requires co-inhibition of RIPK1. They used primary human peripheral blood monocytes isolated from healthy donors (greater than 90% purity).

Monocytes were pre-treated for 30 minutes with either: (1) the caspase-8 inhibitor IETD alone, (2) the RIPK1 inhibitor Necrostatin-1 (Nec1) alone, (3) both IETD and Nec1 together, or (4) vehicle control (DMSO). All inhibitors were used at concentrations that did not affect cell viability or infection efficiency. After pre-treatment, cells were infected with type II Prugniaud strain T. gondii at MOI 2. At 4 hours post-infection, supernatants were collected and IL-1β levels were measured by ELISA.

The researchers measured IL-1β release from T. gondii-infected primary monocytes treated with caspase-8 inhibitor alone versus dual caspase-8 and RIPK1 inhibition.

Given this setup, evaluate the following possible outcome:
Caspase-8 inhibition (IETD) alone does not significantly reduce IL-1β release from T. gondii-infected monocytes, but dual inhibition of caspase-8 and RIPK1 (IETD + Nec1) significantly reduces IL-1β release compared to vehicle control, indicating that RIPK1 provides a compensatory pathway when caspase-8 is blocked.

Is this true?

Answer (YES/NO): NO